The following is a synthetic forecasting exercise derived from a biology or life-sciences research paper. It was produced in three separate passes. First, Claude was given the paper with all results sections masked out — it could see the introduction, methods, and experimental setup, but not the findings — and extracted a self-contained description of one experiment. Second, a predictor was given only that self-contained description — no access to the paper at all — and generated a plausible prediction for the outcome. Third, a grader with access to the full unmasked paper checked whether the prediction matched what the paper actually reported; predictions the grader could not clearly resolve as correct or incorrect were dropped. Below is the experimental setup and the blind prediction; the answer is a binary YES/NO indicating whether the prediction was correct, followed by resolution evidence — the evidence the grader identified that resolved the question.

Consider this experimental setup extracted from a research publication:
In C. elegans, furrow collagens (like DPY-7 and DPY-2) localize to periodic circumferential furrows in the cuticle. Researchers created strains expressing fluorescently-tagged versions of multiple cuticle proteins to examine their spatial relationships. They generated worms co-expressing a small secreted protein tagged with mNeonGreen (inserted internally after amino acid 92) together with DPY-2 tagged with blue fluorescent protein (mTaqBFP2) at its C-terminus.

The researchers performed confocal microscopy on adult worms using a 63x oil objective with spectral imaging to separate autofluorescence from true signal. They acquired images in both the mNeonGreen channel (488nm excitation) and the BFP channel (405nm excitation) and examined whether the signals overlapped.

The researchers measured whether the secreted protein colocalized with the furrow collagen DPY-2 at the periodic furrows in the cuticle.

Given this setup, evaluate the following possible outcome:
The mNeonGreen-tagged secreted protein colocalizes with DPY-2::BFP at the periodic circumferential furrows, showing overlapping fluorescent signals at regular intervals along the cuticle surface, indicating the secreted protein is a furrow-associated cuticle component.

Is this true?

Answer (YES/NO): YES